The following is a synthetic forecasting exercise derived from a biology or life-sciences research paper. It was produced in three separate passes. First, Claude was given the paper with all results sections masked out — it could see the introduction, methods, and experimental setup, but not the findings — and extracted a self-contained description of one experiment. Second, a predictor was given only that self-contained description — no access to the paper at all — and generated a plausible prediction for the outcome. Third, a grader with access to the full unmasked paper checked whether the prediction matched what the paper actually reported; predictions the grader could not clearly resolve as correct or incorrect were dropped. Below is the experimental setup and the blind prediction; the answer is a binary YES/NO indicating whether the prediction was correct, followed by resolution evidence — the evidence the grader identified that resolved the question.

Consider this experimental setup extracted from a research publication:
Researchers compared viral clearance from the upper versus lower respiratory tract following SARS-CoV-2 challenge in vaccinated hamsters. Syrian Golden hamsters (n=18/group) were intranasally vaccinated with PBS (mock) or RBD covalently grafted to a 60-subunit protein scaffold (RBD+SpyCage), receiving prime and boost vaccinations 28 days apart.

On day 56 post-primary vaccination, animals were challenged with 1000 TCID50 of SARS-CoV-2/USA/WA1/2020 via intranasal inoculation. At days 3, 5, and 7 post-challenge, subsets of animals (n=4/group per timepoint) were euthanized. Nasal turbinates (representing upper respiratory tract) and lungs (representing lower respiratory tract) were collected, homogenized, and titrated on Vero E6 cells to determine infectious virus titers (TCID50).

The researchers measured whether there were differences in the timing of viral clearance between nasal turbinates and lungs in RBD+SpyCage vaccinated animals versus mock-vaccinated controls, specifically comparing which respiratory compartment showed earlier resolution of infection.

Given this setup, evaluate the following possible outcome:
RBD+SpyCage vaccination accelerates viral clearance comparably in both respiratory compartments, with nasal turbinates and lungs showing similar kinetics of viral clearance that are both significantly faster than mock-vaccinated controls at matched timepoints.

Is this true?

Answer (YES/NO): NO